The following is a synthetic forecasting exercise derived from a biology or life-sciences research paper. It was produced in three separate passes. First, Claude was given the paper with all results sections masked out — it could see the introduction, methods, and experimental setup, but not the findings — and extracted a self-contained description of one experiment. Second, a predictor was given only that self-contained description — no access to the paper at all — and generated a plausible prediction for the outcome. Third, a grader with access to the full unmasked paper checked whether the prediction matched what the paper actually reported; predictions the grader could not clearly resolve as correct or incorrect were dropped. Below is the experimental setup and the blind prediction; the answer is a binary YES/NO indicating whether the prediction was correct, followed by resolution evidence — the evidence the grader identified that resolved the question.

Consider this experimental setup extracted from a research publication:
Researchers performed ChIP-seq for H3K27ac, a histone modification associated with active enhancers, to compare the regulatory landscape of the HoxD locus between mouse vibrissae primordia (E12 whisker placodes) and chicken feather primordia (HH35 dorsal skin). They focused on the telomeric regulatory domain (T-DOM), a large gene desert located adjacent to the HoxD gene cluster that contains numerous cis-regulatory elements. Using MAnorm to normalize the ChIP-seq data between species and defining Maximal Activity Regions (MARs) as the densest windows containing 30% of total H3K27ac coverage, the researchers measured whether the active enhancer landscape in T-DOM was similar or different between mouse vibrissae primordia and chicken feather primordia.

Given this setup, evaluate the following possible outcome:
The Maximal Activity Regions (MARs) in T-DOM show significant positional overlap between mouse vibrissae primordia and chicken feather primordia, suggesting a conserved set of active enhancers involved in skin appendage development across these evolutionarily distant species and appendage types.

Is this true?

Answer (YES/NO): NO